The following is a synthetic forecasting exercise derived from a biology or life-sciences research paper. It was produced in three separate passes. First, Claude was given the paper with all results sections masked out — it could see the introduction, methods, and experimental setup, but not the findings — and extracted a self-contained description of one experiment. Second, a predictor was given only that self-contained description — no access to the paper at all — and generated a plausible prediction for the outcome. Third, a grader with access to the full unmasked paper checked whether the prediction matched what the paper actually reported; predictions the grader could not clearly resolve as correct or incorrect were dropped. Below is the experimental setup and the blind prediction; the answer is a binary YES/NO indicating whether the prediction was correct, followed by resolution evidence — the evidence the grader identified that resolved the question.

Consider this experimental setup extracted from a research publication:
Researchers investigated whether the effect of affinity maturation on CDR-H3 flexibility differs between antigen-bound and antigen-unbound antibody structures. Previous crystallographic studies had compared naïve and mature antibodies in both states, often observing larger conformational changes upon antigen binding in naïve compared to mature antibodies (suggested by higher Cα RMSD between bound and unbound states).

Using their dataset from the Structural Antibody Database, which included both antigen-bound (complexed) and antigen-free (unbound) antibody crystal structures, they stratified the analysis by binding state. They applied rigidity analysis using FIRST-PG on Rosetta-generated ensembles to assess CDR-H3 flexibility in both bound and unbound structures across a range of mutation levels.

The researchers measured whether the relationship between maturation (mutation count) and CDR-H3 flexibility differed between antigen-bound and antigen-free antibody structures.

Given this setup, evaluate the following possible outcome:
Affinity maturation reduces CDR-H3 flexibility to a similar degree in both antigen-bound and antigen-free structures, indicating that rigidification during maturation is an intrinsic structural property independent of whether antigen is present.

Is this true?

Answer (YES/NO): NO